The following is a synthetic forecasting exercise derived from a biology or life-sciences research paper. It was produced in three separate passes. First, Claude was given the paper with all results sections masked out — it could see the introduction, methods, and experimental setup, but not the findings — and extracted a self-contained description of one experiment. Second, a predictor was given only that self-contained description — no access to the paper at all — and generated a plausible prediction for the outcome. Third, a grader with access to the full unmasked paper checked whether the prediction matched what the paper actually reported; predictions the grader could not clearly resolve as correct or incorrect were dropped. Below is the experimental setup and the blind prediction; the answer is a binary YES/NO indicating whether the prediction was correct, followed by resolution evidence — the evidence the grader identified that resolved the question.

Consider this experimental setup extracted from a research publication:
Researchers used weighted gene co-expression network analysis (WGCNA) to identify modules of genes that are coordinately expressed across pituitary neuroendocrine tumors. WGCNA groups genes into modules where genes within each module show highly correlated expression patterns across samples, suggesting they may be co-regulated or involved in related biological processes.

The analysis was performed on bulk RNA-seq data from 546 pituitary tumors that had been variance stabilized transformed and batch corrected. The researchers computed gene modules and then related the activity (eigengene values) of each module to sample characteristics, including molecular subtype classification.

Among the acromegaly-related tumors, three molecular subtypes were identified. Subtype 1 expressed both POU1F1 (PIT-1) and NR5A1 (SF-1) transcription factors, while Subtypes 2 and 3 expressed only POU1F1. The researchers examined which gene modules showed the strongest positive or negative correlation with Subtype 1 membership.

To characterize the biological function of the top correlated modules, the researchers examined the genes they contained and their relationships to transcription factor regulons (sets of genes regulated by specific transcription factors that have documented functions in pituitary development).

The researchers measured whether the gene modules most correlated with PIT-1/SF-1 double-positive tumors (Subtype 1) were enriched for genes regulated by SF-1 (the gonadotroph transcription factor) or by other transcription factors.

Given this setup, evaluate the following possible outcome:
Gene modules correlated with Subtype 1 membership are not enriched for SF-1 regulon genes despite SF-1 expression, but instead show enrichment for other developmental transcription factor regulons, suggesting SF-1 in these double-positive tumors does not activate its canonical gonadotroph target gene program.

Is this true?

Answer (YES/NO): YES